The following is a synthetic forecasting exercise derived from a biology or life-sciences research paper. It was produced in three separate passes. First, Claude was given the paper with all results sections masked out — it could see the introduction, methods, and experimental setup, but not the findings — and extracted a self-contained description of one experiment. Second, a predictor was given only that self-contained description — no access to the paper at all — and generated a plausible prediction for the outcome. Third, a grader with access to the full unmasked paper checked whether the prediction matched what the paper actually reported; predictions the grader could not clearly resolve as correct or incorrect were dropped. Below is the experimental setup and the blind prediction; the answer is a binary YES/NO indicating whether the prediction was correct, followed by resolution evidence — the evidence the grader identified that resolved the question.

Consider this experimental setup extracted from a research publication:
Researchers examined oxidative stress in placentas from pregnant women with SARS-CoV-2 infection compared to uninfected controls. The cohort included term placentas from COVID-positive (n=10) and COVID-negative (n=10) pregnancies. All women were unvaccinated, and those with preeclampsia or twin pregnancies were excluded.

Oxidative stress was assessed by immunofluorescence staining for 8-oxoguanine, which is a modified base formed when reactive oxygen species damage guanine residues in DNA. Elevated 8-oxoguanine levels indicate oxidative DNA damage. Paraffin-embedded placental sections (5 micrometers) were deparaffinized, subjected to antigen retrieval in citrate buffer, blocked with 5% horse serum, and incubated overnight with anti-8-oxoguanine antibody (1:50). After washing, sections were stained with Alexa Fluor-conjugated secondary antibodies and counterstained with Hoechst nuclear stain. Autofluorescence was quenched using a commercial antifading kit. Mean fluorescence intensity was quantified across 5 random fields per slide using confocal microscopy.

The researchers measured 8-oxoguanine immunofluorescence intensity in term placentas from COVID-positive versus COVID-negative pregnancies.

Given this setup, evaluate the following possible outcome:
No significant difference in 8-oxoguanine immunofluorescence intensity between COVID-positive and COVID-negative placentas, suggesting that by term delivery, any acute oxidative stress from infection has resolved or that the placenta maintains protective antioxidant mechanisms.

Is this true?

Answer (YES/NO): YES